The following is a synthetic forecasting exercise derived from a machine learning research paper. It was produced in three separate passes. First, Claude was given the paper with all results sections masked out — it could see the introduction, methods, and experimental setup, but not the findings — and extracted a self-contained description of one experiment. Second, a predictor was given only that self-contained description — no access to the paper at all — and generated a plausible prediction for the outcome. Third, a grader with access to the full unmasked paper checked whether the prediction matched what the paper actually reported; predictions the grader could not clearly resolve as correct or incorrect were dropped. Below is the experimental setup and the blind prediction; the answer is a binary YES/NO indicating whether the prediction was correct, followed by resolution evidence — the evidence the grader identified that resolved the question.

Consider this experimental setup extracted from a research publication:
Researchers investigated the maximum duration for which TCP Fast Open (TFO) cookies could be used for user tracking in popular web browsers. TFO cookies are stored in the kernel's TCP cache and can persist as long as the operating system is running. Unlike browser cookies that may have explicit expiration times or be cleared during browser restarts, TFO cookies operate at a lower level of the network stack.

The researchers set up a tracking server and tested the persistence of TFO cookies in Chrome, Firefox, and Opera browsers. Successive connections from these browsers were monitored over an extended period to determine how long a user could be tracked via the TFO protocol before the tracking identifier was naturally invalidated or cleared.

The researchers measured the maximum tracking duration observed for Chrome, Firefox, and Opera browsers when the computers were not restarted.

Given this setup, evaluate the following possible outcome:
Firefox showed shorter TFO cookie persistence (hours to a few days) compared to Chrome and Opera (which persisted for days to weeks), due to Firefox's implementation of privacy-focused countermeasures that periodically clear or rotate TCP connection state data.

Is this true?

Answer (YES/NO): NO